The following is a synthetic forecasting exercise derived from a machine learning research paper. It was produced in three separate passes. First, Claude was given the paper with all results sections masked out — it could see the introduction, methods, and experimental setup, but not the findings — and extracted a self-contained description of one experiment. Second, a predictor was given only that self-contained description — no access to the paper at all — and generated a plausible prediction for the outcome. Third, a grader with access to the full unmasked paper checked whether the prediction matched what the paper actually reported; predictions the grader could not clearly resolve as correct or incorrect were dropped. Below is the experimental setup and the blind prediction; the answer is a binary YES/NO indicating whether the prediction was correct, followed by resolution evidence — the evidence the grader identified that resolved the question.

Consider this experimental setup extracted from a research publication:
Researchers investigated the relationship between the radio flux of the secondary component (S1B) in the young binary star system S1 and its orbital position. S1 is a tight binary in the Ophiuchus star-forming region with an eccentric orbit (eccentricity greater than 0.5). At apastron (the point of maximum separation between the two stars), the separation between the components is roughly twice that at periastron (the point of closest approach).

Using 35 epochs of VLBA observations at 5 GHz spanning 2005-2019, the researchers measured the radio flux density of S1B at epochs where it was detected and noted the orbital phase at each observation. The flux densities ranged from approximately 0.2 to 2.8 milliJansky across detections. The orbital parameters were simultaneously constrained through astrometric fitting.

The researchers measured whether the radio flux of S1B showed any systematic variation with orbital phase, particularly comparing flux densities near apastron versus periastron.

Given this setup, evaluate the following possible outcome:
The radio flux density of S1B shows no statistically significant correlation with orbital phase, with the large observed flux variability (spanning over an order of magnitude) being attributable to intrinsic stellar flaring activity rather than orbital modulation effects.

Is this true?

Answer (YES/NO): NO